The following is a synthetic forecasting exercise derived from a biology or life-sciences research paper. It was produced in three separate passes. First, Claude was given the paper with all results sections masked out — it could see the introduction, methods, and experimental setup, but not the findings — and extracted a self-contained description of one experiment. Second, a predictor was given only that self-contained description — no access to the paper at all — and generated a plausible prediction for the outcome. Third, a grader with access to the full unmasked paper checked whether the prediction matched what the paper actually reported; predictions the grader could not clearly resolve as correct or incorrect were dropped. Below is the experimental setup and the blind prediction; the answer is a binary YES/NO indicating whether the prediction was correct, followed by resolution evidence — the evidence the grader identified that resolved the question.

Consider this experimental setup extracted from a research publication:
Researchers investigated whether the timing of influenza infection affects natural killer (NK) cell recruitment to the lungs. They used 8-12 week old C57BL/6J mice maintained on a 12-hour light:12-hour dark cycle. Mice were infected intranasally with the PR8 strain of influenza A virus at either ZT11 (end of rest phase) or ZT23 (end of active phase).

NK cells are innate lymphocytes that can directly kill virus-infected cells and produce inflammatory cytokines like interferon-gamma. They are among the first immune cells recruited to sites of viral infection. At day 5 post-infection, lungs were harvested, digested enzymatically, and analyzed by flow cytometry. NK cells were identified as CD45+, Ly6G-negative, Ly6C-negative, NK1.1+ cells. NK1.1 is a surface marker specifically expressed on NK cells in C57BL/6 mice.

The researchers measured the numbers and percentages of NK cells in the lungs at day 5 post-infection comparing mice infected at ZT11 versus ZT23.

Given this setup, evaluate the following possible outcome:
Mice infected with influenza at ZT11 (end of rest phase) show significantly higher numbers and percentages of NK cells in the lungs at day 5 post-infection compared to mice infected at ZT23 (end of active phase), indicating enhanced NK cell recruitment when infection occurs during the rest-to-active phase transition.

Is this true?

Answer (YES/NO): NO